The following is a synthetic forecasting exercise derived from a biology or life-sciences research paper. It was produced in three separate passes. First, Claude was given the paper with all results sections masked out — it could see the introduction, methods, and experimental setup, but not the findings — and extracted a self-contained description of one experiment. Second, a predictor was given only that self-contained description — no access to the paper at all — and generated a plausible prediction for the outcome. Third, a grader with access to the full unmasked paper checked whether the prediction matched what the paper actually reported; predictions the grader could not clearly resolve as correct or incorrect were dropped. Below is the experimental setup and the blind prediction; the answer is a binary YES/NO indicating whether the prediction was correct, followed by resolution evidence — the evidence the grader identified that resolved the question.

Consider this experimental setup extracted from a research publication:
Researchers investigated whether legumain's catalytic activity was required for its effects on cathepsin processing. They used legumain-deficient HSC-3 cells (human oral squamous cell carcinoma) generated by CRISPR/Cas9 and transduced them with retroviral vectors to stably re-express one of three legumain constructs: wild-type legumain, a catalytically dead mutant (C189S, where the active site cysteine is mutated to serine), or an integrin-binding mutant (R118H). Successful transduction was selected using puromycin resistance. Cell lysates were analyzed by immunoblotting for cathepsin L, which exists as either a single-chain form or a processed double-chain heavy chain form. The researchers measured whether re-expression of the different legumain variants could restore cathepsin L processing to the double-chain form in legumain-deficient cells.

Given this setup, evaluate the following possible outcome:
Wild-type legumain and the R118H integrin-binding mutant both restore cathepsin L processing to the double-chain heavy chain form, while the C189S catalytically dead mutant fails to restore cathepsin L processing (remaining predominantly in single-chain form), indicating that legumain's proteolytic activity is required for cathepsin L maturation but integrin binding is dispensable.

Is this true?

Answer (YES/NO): YES